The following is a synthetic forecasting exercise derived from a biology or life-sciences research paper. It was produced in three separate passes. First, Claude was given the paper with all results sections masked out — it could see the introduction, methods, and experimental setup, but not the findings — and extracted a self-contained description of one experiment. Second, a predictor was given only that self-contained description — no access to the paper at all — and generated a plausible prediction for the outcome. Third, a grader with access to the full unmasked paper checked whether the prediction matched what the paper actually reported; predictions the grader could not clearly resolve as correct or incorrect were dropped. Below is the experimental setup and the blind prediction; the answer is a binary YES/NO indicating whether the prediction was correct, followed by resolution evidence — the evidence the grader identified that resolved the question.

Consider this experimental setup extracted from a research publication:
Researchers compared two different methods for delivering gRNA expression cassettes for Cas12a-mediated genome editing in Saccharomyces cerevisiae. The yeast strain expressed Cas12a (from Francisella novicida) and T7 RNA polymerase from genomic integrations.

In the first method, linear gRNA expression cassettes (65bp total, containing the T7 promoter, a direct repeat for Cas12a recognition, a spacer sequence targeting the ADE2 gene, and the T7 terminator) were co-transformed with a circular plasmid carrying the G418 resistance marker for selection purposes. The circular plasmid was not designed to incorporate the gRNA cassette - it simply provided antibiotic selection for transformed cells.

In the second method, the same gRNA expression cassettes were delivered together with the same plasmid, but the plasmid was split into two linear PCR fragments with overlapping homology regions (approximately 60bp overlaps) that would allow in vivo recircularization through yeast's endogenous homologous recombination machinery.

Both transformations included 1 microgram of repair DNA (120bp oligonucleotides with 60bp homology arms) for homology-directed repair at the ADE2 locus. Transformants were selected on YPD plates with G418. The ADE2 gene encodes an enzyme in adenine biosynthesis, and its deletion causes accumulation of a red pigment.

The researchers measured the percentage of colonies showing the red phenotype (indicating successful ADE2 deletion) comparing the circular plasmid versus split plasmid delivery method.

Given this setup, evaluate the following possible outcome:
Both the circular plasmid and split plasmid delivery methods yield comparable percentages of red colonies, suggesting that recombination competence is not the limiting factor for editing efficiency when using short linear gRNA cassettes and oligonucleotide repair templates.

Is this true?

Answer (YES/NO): YES